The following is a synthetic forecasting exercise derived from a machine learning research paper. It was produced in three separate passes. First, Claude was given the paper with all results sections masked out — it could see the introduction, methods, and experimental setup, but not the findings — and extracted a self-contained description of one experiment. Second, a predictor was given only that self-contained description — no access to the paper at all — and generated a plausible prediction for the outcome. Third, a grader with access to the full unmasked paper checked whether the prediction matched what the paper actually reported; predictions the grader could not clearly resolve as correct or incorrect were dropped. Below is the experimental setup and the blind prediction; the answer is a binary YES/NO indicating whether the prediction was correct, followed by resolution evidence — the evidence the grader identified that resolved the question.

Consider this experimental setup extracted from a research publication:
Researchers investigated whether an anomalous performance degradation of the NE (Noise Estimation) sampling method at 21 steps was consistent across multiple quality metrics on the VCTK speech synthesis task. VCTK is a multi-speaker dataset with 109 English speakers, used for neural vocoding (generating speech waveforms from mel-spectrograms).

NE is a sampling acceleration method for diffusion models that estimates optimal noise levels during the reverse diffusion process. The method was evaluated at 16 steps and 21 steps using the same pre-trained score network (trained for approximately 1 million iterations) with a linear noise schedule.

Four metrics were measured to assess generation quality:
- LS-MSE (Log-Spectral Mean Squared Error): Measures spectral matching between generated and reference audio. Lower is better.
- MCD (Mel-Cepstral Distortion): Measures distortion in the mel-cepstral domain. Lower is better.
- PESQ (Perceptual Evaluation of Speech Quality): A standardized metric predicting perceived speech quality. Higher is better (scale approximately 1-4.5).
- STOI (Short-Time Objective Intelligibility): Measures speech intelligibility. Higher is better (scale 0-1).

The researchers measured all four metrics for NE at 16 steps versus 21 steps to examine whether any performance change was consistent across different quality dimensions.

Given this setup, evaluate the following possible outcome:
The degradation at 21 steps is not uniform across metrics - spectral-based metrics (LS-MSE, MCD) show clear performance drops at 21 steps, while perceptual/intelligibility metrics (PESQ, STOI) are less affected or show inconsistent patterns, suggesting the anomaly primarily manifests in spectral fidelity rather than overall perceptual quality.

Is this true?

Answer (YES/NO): NO